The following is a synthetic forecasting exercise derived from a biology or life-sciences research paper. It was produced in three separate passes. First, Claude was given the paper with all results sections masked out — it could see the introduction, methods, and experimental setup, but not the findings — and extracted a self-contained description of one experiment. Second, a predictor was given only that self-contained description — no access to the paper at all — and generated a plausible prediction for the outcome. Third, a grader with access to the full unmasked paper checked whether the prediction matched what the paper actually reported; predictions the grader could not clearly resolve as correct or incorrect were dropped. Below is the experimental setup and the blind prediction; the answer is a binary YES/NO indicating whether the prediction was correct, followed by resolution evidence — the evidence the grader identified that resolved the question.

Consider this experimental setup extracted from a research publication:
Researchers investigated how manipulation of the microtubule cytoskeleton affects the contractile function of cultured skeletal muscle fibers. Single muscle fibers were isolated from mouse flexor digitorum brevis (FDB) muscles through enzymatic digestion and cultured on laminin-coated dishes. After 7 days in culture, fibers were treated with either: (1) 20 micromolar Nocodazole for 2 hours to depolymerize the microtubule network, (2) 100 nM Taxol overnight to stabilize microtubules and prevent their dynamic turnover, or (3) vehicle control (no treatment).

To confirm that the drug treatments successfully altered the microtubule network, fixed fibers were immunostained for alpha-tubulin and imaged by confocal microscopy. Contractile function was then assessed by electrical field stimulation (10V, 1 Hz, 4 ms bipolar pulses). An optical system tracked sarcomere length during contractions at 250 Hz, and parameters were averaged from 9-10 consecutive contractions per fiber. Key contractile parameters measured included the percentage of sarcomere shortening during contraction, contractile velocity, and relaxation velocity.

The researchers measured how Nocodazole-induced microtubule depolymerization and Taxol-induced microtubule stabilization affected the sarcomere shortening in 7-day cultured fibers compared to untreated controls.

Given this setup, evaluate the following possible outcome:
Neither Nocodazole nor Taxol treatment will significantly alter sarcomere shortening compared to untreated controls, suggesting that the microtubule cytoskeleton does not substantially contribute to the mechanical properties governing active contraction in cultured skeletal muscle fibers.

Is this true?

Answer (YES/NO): NO